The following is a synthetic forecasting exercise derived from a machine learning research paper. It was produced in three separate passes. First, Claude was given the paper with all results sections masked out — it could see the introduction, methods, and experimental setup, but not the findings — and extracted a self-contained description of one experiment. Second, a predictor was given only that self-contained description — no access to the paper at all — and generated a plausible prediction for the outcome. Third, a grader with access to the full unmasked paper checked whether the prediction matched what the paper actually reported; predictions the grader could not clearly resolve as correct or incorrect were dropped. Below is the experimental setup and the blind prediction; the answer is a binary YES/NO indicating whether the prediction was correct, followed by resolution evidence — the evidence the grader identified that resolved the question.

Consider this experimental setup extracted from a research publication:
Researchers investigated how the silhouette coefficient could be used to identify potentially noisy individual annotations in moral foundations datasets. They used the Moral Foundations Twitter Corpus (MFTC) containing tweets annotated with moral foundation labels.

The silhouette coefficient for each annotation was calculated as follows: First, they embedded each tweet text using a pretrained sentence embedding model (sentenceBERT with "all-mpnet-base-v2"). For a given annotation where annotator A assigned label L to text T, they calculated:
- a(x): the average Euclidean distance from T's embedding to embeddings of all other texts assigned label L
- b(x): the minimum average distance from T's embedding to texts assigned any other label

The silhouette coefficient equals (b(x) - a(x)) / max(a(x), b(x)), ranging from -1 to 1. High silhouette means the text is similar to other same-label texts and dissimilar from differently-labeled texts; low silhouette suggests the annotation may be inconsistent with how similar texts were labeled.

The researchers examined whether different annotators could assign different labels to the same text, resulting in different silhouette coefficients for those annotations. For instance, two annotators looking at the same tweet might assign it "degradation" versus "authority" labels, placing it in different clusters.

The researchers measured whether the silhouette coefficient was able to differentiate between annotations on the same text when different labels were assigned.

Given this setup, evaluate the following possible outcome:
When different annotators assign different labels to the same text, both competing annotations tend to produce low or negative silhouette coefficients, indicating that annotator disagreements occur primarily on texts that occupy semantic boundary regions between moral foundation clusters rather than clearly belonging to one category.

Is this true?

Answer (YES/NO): NO